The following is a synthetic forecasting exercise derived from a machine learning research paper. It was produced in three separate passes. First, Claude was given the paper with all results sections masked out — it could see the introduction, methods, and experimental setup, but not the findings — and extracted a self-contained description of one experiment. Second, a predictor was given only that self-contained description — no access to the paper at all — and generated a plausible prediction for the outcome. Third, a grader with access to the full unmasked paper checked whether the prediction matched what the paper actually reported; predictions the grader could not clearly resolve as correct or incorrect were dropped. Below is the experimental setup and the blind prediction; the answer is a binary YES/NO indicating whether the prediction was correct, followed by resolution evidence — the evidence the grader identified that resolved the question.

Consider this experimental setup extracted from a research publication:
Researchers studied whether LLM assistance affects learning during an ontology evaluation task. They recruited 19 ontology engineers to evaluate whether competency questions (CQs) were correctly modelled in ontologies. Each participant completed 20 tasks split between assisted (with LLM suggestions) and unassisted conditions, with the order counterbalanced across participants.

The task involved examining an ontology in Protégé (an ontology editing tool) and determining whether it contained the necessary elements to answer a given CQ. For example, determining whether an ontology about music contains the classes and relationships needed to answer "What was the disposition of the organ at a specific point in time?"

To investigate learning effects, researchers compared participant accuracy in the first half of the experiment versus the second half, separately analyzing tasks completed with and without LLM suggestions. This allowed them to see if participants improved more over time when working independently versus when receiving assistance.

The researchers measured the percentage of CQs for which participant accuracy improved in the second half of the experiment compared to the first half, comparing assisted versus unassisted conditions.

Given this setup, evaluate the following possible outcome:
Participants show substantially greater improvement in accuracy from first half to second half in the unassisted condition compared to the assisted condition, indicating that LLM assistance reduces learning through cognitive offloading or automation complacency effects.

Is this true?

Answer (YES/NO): YES